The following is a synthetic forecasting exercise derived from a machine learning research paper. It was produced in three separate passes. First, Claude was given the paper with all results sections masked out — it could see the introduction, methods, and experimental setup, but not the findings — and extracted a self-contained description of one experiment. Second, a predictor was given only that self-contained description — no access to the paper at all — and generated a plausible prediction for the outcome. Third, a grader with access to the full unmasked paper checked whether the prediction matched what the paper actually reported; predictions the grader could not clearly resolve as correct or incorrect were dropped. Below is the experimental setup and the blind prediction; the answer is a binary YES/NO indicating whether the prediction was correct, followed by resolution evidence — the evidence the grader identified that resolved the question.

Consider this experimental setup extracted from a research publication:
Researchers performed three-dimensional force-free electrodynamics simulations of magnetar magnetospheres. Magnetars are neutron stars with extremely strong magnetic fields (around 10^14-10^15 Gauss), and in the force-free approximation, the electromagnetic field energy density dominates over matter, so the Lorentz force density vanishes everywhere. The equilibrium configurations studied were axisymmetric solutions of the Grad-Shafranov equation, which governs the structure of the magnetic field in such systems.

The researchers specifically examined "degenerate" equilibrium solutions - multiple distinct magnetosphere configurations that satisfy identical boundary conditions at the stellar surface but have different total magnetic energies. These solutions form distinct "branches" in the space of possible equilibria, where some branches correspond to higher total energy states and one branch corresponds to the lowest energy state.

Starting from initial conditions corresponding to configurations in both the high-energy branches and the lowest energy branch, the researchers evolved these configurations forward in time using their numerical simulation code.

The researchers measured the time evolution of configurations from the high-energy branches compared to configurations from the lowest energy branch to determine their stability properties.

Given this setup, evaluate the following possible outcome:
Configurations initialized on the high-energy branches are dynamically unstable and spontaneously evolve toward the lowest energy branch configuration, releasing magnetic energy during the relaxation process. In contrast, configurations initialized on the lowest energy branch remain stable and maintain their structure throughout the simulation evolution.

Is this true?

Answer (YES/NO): YES